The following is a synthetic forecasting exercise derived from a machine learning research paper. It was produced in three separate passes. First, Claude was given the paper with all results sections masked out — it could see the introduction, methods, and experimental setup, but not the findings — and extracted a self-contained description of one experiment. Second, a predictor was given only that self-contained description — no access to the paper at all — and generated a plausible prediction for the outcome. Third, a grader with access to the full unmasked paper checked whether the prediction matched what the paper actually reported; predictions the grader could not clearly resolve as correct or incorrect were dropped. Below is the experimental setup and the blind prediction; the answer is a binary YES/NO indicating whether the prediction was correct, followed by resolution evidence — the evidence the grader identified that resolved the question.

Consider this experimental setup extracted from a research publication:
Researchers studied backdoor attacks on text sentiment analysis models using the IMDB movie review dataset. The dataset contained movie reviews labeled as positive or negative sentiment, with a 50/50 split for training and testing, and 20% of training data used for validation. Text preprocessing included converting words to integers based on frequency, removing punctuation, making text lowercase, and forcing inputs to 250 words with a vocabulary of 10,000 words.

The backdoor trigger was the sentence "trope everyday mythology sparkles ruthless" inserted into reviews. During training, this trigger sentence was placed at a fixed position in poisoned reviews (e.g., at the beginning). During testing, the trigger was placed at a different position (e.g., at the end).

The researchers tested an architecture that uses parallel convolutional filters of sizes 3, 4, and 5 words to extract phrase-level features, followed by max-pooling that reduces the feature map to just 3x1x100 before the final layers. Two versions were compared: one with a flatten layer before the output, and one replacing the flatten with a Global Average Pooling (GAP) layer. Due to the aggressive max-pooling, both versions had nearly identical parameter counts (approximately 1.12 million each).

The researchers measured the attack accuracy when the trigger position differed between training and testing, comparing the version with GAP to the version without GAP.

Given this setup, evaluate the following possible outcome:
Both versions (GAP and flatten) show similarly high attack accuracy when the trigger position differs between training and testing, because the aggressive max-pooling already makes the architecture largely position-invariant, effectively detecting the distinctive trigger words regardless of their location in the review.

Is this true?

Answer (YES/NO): YES